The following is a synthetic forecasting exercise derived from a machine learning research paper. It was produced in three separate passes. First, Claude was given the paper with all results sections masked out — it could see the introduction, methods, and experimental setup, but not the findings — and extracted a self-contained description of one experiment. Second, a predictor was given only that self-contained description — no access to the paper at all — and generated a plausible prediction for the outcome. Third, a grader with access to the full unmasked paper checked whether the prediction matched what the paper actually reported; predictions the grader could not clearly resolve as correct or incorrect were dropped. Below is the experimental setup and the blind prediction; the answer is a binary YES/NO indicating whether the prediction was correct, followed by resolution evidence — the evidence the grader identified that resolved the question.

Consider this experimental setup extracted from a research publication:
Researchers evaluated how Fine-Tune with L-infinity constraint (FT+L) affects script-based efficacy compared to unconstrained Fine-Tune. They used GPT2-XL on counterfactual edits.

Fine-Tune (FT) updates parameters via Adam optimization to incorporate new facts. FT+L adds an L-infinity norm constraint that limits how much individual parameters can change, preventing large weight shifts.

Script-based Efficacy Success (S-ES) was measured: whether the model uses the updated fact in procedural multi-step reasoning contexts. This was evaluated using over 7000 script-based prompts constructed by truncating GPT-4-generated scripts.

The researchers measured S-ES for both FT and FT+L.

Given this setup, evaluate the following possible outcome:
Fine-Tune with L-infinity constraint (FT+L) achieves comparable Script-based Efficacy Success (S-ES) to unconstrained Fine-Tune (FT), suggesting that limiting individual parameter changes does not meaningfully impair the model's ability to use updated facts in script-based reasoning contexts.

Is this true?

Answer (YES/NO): NO